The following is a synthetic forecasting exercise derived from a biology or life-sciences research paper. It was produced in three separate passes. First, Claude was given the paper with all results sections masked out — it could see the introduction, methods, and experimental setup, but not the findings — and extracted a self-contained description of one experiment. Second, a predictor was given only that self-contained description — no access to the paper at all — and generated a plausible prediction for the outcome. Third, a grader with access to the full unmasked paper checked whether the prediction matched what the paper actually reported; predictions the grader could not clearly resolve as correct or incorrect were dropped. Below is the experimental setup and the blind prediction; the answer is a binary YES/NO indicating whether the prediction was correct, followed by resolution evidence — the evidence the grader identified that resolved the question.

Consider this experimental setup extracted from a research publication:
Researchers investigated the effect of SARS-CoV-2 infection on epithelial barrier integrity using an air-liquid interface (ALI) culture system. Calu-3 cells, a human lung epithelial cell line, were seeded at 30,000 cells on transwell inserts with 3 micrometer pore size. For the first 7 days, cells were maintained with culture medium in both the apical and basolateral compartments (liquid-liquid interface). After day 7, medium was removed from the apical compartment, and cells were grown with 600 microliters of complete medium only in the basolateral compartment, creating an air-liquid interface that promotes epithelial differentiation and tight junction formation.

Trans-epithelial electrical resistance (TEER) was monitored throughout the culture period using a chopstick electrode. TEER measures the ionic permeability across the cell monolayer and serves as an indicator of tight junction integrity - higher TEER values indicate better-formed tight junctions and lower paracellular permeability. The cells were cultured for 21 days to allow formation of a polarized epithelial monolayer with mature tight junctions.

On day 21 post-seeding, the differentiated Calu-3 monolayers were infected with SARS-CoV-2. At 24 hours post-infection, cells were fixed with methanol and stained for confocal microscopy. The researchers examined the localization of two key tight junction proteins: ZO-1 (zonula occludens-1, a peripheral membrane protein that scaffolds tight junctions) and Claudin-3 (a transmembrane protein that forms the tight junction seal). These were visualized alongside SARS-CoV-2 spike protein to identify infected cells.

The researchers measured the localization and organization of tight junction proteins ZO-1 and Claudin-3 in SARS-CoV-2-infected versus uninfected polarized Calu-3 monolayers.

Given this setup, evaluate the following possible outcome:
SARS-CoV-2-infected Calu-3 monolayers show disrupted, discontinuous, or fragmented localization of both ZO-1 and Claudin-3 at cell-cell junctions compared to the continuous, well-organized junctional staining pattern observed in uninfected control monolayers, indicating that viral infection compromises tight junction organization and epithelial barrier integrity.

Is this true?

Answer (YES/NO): YES